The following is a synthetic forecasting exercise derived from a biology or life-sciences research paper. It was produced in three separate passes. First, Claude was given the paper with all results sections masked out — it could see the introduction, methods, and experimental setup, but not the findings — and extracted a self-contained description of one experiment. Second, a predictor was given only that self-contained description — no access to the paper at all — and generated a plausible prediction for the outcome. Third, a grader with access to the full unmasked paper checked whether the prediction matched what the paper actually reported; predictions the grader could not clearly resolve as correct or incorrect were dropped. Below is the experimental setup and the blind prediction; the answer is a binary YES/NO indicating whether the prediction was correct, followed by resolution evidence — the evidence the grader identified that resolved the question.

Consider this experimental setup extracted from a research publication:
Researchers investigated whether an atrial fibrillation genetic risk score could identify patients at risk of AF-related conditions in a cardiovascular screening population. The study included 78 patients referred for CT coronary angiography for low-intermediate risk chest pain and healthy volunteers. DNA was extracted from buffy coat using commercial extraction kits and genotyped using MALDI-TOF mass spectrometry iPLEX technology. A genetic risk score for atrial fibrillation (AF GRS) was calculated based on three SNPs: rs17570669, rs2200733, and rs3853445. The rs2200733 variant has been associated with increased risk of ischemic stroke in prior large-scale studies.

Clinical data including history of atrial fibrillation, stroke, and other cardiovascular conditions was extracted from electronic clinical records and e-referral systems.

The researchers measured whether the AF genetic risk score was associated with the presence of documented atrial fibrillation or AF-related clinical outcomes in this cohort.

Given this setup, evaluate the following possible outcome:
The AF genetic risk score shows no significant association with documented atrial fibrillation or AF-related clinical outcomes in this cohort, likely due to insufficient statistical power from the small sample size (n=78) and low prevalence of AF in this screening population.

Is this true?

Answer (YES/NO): YES